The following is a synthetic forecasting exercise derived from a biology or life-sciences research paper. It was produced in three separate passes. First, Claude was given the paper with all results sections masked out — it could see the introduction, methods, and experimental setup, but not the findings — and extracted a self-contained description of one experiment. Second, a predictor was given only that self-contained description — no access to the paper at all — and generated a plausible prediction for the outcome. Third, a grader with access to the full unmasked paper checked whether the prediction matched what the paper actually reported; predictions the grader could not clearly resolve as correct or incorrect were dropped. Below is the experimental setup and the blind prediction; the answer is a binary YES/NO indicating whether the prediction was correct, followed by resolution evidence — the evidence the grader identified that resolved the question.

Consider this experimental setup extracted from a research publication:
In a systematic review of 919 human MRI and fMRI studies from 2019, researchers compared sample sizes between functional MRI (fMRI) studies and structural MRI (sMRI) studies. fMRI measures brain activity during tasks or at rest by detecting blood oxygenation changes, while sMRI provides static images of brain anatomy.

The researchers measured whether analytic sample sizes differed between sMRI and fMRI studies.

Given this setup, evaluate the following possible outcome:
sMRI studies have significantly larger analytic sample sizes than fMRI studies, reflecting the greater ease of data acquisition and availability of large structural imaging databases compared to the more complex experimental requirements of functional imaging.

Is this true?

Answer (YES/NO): YES